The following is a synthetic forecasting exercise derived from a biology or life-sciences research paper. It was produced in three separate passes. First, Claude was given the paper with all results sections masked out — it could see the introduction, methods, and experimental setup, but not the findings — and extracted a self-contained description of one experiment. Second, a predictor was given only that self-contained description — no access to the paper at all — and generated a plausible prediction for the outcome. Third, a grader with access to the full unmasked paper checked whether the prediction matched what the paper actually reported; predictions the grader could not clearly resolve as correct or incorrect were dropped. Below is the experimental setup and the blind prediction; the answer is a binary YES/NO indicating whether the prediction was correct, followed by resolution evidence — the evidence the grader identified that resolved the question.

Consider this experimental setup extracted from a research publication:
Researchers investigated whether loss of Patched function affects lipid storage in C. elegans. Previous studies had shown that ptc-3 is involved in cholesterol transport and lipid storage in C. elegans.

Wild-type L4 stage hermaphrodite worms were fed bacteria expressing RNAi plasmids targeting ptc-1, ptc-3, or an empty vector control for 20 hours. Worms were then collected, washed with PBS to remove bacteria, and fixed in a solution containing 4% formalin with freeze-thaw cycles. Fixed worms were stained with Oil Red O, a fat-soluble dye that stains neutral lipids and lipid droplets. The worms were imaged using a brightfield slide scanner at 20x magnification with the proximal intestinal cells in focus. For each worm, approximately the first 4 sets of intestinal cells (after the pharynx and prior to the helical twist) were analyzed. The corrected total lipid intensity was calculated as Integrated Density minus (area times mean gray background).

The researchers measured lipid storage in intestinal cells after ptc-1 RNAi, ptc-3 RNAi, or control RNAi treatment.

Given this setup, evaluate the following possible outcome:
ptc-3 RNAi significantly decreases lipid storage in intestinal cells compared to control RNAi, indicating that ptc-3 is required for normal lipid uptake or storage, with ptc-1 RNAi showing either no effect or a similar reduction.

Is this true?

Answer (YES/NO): NO